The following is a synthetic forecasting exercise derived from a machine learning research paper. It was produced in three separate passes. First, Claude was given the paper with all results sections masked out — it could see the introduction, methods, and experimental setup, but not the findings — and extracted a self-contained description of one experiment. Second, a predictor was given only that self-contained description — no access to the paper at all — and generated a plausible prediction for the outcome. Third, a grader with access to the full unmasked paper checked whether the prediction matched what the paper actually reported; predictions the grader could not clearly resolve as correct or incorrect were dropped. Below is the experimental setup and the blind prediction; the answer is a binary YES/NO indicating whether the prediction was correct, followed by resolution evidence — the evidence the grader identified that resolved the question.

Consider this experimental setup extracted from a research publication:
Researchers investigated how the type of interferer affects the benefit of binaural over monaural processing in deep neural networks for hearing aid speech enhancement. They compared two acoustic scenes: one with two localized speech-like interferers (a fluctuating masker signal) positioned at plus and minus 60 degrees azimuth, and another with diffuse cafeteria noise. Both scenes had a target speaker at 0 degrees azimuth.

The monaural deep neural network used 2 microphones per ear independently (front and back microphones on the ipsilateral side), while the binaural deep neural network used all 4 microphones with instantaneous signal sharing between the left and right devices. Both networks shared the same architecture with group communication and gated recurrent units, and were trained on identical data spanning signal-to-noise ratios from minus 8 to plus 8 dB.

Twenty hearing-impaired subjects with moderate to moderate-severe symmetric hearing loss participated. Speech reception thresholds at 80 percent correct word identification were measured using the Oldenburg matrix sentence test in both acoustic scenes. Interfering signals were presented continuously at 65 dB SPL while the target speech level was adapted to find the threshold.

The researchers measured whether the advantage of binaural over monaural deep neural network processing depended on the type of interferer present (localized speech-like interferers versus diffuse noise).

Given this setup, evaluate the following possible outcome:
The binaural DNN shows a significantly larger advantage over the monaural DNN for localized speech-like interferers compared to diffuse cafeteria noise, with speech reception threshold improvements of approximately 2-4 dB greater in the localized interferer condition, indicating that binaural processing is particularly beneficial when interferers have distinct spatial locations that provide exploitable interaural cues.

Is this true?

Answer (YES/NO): NO